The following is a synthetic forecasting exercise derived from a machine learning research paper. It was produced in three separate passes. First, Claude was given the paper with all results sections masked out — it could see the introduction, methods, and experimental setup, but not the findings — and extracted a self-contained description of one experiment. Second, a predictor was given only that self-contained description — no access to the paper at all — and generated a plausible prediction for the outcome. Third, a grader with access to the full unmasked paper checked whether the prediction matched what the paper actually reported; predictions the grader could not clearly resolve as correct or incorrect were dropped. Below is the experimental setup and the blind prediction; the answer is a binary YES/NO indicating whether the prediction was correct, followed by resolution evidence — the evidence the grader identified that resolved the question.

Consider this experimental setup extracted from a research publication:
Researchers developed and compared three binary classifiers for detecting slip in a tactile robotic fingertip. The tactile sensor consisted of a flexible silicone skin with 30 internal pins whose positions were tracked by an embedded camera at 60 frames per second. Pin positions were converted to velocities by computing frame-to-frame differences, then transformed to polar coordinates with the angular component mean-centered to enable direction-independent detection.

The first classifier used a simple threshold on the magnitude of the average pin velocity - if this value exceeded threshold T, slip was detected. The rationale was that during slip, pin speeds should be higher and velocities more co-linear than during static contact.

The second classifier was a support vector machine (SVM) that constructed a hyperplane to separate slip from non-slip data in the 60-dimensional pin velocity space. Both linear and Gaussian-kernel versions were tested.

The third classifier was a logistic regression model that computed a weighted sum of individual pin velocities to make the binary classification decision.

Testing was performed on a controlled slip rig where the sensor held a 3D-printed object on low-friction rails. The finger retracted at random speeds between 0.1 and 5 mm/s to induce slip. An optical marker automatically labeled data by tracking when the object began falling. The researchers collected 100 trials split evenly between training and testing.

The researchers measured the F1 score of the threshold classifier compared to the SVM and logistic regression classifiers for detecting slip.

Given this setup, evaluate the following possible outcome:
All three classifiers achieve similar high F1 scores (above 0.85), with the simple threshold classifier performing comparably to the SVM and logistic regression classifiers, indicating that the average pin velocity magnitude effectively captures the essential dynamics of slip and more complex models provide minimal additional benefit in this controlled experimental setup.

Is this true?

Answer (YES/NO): NO